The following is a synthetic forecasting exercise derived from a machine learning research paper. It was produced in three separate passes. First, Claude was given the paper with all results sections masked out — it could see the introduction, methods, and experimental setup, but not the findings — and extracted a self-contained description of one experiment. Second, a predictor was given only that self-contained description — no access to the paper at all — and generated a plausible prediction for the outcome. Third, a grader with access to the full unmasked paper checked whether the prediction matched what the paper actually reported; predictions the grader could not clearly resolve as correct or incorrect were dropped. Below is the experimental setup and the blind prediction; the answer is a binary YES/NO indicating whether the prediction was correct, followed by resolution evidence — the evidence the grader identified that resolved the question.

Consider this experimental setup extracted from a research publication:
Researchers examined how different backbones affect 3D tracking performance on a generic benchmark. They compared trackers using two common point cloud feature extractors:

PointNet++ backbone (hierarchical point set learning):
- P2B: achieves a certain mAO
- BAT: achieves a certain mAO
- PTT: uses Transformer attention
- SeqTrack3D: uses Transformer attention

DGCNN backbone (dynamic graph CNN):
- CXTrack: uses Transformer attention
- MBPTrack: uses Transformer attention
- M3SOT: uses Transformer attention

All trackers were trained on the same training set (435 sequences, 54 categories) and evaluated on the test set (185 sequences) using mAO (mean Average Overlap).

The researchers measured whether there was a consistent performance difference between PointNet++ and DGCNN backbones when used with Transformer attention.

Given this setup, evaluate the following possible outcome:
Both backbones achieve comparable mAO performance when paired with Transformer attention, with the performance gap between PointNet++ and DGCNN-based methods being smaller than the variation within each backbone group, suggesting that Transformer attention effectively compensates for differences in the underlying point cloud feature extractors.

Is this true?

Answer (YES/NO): NO